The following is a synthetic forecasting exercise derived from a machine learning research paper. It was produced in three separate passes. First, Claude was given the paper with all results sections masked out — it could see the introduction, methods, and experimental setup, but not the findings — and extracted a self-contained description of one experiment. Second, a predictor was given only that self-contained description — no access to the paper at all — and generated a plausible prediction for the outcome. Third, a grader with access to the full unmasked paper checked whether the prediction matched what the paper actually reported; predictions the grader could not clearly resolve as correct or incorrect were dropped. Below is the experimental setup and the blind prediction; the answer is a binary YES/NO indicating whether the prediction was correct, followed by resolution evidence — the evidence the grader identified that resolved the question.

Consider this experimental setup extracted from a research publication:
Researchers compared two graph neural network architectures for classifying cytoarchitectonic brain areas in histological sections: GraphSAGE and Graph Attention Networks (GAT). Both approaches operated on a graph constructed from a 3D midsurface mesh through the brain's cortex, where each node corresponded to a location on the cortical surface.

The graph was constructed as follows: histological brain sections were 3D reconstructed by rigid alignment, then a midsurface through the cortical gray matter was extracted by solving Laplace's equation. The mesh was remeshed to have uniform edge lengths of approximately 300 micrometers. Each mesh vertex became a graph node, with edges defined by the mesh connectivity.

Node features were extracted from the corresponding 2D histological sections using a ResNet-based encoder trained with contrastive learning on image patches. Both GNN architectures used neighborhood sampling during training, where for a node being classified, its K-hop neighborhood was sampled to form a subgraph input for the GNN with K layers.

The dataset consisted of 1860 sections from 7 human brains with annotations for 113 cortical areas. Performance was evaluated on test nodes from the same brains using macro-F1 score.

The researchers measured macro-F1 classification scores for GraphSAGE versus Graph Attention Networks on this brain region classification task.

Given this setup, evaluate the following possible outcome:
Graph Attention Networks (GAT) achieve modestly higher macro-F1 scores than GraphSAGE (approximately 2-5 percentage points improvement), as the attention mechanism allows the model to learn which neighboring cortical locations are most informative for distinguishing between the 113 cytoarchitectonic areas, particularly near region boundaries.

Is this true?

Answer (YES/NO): NO